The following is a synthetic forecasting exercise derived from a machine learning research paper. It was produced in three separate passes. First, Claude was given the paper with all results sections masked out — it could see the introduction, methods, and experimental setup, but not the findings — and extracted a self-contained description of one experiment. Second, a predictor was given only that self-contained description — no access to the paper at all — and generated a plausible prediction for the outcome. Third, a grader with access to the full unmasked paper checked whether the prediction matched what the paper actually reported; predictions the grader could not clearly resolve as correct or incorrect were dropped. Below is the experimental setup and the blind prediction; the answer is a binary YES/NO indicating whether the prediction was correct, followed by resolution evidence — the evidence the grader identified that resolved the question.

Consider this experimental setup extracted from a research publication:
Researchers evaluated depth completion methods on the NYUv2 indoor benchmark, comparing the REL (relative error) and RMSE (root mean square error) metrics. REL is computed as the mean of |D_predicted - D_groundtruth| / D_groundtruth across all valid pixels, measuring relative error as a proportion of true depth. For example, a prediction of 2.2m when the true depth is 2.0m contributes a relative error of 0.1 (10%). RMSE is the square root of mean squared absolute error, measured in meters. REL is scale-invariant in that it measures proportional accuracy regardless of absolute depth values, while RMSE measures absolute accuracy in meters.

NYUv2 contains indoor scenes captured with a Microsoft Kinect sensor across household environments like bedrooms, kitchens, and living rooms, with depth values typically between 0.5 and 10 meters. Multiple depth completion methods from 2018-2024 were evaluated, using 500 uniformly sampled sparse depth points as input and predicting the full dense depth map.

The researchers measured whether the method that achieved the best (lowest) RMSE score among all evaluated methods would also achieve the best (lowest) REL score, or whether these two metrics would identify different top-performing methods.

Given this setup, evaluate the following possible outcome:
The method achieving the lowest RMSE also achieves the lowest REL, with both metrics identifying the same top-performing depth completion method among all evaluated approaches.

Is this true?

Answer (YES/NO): NO